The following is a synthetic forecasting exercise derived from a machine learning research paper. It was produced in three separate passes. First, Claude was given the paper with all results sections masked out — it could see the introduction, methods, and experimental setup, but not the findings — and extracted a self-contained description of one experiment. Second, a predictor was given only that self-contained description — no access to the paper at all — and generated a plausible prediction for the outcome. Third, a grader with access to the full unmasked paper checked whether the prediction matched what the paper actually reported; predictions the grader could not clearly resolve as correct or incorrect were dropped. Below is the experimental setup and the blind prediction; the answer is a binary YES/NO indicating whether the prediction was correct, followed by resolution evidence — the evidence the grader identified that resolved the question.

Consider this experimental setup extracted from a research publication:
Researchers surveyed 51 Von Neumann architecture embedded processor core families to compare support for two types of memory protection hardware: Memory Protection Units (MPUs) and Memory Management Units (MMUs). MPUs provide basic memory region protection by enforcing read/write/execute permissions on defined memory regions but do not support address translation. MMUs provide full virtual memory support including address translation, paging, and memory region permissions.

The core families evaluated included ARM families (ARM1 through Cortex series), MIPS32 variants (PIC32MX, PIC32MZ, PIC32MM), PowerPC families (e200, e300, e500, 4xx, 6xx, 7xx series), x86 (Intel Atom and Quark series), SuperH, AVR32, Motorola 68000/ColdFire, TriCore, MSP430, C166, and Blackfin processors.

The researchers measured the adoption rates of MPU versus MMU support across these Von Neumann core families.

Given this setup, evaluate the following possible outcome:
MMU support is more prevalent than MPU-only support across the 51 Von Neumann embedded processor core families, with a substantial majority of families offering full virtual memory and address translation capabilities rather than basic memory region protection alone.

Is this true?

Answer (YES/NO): NO